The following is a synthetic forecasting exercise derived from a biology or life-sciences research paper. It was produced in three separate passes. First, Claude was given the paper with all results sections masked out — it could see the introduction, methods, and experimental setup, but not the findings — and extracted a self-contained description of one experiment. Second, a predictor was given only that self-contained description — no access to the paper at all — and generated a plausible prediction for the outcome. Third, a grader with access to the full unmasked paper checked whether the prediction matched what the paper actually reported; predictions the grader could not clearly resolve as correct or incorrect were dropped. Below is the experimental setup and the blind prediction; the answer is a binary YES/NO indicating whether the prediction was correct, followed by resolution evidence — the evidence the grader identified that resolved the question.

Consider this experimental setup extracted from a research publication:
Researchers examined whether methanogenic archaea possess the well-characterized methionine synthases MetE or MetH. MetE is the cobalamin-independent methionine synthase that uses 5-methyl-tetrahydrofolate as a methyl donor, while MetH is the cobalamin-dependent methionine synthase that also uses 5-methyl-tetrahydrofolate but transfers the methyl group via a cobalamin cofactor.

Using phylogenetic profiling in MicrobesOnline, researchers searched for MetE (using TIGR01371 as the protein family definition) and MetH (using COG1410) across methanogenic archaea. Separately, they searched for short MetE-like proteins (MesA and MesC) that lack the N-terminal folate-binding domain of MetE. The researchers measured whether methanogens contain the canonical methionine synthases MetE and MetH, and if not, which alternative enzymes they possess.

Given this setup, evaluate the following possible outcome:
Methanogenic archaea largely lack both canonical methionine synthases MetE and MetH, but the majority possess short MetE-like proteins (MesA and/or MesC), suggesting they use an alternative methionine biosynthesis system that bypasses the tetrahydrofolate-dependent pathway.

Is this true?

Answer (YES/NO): YES